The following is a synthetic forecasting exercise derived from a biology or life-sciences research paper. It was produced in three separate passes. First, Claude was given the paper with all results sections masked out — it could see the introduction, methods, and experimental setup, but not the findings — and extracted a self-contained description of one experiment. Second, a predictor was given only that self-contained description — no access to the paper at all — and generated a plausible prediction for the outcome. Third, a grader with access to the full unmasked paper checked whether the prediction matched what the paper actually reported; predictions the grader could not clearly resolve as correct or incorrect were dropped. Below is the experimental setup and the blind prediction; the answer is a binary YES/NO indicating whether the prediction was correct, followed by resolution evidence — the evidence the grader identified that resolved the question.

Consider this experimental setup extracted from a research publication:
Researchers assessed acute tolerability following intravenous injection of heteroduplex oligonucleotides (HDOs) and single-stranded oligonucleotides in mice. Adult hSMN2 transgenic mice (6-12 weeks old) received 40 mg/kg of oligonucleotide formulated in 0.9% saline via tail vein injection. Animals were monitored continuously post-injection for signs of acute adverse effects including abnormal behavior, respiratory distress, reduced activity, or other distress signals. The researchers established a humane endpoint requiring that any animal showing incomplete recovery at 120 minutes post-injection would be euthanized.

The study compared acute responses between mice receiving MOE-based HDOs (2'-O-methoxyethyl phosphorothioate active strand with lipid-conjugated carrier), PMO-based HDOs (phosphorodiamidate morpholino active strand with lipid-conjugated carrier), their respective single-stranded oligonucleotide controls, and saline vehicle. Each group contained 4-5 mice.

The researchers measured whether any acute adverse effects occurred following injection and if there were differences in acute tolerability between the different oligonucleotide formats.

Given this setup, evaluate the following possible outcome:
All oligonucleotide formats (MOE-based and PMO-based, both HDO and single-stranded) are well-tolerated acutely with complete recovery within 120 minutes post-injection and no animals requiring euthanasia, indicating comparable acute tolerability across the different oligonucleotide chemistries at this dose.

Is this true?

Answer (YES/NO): NO